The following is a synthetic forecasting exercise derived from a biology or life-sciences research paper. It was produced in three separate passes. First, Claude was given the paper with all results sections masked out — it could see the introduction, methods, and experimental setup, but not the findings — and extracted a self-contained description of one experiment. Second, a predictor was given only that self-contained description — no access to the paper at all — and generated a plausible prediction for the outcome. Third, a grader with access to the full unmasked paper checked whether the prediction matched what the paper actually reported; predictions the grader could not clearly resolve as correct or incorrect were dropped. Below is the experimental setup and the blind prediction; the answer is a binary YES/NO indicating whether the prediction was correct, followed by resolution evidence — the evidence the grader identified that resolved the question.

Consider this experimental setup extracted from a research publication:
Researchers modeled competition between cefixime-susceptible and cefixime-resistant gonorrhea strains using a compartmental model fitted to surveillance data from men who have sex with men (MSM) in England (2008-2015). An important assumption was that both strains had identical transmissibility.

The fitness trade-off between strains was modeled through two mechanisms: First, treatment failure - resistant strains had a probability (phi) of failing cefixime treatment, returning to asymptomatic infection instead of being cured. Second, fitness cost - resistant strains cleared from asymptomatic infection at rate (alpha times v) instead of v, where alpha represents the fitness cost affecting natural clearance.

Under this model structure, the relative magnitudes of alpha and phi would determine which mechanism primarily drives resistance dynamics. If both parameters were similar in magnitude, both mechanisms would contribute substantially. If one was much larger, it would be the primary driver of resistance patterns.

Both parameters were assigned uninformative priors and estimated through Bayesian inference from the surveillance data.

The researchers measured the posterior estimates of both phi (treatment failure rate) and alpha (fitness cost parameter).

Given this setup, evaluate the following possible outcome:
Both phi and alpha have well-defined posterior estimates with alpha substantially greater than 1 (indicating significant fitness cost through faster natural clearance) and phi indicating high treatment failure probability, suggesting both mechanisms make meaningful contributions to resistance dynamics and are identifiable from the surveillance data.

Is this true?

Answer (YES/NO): YES